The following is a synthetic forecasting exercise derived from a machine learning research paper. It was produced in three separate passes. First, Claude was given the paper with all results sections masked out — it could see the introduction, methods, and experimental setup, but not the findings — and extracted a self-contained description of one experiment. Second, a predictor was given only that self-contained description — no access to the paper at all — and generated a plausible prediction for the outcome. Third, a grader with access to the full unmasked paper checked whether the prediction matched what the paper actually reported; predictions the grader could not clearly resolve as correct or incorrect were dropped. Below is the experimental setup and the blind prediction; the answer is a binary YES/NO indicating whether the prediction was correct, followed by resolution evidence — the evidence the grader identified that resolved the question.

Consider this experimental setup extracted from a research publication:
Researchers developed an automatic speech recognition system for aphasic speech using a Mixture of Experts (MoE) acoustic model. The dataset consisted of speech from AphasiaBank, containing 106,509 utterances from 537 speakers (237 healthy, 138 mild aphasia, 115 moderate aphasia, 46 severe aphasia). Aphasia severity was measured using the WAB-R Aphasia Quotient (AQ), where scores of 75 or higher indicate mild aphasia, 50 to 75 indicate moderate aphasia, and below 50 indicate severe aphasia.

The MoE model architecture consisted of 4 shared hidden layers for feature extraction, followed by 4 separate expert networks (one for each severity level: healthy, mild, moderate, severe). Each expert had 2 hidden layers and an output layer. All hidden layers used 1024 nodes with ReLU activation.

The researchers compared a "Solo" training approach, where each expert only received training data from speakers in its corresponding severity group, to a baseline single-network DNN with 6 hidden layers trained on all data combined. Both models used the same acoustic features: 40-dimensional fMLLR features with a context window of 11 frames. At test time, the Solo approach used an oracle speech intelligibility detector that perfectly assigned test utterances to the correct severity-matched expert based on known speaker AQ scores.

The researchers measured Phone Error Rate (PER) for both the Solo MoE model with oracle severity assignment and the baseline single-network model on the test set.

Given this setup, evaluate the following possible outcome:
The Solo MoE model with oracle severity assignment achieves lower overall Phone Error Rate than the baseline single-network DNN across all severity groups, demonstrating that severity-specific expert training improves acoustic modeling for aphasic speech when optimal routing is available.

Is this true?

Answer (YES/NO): NO